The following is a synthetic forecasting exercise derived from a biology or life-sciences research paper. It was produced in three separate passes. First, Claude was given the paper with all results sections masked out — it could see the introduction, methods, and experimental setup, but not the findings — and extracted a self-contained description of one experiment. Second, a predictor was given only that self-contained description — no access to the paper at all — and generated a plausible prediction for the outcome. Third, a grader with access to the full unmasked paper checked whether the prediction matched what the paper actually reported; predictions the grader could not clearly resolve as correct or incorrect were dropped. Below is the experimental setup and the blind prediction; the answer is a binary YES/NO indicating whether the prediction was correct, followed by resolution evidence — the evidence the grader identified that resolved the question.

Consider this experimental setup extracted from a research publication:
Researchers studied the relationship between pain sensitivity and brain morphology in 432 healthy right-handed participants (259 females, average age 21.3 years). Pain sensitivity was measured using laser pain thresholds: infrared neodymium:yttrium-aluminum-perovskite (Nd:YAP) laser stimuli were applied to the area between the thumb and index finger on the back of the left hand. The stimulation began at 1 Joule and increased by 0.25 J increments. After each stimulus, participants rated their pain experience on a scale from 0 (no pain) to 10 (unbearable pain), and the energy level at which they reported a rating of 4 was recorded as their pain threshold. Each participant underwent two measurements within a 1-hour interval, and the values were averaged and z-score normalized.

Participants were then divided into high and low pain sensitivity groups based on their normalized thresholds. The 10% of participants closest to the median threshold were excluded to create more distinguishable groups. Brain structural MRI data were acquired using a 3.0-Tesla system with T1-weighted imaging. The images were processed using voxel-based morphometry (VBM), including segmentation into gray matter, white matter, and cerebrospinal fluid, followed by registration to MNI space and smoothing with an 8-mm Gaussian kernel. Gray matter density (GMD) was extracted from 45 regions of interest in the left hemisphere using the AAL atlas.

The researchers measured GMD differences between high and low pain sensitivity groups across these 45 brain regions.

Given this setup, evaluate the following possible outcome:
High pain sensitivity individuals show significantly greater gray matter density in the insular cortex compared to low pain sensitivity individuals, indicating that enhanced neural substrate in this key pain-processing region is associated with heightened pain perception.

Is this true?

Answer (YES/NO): NO